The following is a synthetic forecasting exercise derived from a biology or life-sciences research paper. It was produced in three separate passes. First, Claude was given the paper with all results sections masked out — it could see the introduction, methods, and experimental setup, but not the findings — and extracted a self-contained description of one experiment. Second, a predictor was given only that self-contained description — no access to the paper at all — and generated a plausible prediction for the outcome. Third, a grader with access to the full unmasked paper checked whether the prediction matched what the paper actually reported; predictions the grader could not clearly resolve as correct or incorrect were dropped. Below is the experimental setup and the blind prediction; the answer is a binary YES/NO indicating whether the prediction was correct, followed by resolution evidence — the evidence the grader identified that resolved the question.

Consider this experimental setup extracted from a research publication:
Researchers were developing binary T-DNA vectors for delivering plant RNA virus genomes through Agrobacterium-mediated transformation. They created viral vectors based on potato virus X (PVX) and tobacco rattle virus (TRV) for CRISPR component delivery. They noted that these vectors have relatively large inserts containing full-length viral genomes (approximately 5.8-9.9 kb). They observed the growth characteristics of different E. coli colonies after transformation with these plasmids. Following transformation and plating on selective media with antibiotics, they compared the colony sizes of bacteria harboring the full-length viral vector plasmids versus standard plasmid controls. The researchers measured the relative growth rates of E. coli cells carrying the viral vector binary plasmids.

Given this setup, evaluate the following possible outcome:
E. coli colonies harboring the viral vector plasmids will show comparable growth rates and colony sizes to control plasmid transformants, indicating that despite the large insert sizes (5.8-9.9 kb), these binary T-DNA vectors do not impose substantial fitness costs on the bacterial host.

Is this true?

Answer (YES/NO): NO